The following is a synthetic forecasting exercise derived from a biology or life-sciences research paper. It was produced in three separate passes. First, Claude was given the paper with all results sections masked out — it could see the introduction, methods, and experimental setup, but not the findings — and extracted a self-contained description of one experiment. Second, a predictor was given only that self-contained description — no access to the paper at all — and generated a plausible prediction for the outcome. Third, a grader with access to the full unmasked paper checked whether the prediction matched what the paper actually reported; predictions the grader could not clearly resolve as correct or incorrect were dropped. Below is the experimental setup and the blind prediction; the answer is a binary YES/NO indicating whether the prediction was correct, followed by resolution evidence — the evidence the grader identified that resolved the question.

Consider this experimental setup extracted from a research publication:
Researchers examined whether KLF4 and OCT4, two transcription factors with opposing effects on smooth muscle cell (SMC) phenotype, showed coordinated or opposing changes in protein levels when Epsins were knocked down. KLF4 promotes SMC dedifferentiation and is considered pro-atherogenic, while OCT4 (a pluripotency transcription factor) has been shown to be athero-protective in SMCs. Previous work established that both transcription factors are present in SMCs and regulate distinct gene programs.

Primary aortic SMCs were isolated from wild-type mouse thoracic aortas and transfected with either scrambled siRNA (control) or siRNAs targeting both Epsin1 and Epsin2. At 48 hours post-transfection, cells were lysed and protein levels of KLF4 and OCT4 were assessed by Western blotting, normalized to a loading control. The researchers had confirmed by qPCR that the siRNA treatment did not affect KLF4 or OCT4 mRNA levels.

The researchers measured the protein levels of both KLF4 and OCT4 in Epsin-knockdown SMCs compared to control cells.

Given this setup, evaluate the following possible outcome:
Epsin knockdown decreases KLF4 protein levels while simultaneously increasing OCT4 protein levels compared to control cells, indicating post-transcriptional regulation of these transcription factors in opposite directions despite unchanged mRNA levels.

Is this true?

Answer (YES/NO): YES